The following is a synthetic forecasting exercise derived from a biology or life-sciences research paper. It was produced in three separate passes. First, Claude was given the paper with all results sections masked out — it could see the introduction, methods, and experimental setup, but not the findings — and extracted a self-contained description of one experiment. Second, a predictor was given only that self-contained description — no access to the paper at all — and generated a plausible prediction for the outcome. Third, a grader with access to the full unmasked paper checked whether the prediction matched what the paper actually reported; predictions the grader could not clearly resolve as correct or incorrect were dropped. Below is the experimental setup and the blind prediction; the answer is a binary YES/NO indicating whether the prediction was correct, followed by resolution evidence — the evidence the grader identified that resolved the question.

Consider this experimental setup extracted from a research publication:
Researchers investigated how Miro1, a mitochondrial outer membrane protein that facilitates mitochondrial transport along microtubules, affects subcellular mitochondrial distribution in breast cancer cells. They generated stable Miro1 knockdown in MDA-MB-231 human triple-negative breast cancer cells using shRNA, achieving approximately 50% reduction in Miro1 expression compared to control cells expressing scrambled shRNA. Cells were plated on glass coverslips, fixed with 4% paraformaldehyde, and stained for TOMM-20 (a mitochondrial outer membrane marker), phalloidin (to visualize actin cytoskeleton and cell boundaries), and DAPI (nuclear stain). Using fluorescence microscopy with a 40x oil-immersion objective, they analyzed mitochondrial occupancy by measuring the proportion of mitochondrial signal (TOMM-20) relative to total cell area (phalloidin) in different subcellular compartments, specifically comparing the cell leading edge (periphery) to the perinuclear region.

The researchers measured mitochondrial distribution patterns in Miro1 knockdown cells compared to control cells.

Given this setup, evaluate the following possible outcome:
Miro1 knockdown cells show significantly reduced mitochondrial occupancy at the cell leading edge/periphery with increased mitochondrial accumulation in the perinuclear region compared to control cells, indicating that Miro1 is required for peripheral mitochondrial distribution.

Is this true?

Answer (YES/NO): YES